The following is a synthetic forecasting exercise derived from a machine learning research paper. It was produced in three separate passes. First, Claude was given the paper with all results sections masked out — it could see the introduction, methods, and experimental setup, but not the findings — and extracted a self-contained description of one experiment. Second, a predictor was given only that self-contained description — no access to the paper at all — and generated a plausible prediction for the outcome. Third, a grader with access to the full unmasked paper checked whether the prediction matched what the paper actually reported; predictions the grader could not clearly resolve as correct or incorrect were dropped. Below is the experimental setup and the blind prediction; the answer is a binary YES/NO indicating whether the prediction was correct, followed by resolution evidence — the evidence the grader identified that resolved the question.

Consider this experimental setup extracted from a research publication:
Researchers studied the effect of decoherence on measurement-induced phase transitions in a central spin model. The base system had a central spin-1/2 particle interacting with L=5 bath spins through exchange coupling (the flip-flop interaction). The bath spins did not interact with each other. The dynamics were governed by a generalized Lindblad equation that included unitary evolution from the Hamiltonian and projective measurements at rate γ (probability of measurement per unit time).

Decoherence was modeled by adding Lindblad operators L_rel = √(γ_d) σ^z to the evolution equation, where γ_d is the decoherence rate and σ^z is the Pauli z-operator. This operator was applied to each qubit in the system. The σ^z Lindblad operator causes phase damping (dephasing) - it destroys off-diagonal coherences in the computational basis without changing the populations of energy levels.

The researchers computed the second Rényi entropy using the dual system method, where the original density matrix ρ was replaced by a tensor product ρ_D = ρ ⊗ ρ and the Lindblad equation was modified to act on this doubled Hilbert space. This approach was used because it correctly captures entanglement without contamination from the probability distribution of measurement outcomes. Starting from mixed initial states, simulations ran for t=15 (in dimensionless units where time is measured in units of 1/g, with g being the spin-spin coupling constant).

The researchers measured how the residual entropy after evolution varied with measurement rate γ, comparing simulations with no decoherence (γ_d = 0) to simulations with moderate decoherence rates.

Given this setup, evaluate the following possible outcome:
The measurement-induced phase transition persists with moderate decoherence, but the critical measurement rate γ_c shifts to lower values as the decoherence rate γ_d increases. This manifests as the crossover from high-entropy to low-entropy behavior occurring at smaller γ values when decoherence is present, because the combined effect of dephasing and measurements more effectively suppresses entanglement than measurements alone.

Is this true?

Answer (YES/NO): YES